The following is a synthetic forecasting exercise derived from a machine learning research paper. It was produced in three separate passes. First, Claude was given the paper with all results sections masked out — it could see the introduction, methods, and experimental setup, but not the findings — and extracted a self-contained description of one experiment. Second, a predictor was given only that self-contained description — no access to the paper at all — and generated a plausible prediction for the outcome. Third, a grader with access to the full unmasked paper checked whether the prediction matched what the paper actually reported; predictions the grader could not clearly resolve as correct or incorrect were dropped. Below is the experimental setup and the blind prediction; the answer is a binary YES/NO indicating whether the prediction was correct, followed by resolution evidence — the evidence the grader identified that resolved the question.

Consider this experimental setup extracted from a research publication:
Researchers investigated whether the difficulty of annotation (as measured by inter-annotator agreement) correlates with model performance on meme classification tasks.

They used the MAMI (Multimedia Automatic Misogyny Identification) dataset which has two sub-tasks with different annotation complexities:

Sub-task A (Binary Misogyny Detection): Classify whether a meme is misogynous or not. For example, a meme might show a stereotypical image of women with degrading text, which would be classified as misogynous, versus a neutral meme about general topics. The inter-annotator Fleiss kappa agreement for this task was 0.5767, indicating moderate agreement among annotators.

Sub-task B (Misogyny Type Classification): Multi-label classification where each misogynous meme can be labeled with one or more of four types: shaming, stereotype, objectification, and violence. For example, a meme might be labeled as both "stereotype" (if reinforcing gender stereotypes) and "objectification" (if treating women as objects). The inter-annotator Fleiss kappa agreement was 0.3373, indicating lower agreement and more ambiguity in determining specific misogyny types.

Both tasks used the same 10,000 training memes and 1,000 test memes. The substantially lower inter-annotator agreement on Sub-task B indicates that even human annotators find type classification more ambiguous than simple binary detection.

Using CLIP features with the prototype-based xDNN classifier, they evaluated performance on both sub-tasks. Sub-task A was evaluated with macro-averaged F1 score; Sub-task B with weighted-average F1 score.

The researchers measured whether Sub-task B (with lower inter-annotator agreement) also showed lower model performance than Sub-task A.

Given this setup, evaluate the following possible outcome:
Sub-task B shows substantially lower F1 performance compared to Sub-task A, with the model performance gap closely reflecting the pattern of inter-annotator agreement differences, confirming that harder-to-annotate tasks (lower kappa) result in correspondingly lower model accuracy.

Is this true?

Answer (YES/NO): NO